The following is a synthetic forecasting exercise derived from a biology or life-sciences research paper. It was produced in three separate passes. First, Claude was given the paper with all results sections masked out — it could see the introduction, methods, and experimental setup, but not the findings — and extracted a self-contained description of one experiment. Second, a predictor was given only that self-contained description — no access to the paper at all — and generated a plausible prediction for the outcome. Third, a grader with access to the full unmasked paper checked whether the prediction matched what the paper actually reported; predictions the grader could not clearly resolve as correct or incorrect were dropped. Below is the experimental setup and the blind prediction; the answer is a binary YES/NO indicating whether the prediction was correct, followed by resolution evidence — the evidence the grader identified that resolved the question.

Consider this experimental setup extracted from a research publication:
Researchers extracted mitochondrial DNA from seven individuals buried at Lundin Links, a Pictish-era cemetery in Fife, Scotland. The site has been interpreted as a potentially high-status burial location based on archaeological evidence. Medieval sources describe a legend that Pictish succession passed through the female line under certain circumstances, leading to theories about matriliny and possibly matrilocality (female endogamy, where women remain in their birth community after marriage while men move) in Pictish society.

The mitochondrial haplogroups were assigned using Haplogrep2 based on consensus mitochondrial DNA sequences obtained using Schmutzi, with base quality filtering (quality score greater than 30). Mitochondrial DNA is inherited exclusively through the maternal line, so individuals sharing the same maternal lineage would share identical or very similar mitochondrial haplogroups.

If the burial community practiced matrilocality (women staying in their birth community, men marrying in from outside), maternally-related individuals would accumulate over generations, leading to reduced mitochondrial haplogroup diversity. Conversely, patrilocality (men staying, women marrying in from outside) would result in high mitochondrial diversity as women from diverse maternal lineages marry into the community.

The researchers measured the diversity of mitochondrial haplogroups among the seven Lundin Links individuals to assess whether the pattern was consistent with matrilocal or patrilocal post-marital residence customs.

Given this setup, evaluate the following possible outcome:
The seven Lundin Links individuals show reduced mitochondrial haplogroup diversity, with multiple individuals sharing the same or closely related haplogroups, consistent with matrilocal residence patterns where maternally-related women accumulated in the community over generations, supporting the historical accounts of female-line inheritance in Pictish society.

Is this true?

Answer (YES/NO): NO